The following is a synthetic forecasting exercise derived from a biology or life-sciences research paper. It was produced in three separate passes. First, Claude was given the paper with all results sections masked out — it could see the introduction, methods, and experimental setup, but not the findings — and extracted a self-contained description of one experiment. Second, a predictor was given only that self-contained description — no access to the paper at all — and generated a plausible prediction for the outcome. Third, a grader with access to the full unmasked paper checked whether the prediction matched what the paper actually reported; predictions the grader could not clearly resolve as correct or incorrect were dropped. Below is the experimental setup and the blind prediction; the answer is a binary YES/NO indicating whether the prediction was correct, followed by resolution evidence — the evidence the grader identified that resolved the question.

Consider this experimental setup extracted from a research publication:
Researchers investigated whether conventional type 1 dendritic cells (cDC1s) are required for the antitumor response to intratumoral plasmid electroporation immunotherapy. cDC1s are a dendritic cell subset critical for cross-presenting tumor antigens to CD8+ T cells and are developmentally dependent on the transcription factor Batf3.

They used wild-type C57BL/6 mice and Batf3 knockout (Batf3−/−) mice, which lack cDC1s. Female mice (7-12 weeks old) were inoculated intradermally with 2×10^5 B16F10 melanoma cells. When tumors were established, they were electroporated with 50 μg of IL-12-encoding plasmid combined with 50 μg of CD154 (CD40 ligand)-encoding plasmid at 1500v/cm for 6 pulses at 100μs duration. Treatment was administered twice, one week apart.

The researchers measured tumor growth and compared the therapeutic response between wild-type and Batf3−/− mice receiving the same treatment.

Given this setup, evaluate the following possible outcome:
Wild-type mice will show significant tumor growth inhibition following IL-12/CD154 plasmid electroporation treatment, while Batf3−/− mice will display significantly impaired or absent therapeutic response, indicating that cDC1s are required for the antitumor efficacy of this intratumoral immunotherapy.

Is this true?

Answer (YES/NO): YES